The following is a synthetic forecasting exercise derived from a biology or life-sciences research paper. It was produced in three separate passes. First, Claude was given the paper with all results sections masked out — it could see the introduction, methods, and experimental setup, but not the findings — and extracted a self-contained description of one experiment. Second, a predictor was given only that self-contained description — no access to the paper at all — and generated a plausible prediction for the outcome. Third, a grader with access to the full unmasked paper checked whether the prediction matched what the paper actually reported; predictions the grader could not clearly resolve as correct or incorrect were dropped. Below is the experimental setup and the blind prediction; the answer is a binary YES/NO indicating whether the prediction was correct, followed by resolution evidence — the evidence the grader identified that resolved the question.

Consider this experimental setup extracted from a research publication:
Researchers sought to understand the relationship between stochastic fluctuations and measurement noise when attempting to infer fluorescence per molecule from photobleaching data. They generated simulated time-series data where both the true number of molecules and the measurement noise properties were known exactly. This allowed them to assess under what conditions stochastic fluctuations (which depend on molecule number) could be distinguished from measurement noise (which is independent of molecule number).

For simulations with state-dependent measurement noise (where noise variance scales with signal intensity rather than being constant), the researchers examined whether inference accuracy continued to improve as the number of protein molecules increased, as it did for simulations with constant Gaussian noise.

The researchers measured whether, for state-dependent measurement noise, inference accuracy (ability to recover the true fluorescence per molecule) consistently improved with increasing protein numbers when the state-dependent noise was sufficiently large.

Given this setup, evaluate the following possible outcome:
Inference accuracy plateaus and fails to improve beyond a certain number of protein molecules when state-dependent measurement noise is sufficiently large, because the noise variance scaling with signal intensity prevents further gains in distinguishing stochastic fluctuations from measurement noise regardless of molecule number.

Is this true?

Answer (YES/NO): YES